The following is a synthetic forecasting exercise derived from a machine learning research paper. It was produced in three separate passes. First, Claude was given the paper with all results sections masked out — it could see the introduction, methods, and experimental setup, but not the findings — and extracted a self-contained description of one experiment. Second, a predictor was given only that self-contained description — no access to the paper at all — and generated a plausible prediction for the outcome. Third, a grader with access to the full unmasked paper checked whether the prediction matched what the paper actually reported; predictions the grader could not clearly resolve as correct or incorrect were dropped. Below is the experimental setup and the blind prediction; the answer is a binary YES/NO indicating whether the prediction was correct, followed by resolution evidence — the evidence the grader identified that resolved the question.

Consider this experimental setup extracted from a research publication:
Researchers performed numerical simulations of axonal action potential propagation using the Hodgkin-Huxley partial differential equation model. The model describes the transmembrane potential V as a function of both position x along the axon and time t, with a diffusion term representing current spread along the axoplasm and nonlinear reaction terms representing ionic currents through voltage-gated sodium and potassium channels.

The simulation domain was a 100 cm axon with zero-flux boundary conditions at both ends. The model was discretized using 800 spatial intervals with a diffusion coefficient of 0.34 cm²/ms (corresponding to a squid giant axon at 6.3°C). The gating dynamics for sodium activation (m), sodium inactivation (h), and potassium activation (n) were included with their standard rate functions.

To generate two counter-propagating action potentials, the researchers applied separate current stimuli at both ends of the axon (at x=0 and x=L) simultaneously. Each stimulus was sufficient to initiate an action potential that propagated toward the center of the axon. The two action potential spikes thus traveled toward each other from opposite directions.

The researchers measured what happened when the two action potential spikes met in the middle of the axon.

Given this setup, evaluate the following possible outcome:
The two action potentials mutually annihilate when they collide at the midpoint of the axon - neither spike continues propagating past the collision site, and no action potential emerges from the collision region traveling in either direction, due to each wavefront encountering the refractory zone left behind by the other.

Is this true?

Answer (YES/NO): YES